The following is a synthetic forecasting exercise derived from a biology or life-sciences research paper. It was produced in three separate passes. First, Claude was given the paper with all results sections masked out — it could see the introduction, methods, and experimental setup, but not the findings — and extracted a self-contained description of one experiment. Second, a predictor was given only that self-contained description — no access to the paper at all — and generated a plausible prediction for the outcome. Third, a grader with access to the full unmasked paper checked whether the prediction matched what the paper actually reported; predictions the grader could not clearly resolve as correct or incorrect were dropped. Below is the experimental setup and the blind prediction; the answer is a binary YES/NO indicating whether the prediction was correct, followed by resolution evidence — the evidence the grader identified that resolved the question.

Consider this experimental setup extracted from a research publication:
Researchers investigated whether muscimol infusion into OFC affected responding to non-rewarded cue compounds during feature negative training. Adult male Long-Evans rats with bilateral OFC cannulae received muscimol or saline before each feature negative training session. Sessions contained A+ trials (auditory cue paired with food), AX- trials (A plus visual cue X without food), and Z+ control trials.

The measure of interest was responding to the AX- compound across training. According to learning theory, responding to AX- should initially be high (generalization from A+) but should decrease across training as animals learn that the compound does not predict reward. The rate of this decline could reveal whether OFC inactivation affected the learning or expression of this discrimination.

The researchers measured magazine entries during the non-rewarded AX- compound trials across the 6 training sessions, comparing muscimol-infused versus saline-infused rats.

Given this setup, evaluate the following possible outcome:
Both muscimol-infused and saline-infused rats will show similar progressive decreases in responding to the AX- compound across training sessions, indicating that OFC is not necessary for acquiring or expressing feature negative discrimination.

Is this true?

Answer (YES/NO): NO